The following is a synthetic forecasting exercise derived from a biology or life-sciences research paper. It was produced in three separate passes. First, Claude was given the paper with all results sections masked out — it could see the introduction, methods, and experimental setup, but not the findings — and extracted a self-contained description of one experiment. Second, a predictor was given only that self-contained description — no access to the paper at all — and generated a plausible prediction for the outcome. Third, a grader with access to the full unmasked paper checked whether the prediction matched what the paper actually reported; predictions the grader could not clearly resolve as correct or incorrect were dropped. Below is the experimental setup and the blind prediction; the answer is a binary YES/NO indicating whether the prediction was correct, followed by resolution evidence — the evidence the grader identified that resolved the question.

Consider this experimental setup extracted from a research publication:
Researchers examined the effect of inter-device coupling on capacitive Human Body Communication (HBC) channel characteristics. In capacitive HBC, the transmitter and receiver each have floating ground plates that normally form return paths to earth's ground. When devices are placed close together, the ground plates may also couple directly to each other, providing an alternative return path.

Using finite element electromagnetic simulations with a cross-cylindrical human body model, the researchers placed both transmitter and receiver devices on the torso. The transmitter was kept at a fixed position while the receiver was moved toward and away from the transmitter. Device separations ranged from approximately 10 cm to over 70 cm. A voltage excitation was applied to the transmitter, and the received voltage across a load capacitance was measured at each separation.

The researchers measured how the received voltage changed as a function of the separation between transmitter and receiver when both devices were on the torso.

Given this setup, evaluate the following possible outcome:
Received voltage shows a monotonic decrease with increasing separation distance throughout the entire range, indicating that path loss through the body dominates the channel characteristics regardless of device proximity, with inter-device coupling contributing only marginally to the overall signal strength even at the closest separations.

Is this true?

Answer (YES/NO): NO